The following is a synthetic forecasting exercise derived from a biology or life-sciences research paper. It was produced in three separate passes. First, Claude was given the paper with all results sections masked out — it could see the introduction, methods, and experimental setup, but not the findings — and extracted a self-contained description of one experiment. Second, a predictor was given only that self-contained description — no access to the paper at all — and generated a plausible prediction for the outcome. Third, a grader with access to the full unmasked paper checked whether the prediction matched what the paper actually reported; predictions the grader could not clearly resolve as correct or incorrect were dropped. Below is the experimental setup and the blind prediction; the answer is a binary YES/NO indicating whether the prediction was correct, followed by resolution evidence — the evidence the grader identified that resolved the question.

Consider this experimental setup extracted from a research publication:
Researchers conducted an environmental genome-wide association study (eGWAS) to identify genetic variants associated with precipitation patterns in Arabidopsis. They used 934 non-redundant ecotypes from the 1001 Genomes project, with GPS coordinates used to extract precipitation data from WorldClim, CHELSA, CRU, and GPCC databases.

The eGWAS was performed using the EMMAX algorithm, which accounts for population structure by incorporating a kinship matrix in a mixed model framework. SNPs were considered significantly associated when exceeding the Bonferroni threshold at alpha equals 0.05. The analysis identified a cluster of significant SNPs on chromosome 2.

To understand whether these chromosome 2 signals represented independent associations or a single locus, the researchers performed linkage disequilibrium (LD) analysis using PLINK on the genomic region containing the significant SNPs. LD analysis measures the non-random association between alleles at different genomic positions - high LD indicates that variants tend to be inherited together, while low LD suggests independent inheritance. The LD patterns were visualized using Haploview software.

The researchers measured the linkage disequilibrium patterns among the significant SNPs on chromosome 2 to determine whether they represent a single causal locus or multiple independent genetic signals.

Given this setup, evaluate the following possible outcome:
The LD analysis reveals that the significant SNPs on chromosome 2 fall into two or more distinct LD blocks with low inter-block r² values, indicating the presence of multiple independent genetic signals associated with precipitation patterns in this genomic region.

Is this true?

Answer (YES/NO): NO